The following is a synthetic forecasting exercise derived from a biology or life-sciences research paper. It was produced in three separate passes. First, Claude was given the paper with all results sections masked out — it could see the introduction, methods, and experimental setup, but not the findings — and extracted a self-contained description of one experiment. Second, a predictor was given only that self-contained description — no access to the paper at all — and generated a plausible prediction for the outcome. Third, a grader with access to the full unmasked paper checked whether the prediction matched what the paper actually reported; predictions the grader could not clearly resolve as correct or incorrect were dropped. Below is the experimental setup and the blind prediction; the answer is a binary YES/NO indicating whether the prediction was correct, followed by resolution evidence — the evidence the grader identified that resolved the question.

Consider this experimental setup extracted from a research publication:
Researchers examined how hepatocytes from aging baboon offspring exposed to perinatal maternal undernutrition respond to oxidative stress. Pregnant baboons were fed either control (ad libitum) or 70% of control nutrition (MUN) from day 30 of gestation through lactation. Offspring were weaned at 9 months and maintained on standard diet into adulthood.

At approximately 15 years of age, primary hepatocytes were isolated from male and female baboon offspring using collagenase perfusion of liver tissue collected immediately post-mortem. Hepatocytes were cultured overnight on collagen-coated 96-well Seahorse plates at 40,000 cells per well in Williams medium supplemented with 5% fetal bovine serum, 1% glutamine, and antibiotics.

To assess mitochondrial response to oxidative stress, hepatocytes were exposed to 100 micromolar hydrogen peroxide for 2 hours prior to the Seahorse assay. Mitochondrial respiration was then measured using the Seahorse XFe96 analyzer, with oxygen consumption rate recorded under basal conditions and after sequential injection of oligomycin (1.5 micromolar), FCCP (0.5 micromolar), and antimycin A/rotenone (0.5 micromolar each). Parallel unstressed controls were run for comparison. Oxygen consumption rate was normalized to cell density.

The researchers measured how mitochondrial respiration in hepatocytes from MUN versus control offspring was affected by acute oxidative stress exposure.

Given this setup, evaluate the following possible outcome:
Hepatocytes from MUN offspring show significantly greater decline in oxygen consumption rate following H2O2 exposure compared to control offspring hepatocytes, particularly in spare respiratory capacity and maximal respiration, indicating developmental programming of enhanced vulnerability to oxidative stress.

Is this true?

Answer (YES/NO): NO